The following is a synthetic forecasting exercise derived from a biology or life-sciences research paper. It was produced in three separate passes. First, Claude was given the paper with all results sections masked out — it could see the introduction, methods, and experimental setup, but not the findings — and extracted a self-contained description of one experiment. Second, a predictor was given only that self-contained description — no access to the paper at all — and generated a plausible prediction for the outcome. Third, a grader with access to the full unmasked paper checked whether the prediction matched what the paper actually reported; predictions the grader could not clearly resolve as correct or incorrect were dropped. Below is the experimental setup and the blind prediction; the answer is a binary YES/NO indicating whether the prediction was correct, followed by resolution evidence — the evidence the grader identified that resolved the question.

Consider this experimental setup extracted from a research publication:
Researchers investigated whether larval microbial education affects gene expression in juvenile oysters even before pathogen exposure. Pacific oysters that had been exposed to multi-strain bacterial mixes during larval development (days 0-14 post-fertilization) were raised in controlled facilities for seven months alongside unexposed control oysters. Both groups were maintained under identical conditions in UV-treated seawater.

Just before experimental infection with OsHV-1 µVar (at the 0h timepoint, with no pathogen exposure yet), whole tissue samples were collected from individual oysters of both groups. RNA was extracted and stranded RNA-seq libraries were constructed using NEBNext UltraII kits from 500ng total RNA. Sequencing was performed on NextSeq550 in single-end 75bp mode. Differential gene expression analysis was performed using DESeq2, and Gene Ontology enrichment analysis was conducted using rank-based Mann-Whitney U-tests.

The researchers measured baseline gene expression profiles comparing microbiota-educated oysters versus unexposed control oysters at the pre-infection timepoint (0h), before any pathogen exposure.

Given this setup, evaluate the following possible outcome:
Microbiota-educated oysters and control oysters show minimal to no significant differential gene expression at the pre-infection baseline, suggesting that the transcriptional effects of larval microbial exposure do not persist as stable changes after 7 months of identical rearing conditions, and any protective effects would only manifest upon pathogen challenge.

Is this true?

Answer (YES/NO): NO